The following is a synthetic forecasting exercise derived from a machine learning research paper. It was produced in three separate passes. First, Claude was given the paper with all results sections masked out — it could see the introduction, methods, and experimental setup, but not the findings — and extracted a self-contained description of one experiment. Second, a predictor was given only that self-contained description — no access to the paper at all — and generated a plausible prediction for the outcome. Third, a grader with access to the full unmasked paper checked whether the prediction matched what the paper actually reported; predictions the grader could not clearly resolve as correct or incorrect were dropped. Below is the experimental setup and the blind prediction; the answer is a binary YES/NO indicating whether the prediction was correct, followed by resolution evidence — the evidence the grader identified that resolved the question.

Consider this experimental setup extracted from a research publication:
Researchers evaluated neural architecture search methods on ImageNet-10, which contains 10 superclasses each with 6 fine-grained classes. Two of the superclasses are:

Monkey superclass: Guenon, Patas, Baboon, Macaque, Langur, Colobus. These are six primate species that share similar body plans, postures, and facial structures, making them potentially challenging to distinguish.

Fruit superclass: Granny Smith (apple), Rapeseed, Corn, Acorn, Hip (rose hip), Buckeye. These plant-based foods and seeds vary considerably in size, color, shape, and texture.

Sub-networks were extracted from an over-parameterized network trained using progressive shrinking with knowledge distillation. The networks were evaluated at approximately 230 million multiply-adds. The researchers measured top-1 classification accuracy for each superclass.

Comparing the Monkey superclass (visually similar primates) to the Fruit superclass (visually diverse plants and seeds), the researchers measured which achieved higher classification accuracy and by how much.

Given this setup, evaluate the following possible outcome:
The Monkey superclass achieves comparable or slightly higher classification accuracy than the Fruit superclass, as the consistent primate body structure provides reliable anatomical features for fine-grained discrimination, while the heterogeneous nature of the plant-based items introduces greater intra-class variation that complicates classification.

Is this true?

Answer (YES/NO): NO